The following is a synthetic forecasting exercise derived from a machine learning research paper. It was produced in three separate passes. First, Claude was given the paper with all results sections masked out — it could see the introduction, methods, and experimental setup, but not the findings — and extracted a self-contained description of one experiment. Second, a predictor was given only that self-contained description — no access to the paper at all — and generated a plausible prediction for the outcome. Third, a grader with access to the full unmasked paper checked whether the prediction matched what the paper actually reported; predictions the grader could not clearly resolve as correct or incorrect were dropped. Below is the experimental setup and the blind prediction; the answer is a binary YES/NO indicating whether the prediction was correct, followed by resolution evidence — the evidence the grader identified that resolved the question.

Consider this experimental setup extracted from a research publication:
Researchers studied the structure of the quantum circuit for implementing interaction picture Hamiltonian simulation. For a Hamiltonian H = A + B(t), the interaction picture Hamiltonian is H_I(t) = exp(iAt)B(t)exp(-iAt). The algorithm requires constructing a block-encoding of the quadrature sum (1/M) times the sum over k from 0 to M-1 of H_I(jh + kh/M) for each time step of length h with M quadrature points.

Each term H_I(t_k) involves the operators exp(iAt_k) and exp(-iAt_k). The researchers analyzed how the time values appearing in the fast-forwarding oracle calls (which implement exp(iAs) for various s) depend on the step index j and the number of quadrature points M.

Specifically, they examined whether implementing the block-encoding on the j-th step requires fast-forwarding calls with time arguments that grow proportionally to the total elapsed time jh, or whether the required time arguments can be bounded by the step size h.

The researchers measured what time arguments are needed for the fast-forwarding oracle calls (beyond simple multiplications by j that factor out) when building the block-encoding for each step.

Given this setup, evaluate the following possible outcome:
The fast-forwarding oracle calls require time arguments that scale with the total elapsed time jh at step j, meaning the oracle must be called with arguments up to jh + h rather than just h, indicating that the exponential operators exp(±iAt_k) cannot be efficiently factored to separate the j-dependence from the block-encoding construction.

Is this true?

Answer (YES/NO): NO